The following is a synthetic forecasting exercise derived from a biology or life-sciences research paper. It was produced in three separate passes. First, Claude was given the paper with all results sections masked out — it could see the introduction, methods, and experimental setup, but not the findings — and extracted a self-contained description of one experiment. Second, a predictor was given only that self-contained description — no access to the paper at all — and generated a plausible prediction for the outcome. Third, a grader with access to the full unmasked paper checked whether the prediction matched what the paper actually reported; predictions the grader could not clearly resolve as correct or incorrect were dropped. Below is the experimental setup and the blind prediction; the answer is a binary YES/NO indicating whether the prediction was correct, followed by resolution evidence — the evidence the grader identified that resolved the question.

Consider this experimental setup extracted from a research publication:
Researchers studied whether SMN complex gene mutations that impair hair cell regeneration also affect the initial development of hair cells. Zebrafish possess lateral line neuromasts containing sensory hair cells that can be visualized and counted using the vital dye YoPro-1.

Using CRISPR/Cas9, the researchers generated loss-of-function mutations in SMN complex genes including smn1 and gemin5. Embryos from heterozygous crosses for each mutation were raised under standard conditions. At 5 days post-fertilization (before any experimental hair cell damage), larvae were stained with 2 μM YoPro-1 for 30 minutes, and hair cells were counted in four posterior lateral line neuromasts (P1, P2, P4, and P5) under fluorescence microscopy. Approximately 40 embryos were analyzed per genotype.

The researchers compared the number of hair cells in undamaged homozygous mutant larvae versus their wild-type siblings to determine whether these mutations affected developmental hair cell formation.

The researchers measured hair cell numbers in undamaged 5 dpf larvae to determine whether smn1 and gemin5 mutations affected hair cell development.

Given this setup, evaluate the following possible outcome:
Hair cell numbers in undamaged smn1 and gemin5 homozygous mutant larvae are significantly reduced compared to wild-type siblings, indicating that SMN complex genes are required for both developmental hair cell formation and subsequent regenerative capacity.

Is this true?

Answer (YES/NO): NO